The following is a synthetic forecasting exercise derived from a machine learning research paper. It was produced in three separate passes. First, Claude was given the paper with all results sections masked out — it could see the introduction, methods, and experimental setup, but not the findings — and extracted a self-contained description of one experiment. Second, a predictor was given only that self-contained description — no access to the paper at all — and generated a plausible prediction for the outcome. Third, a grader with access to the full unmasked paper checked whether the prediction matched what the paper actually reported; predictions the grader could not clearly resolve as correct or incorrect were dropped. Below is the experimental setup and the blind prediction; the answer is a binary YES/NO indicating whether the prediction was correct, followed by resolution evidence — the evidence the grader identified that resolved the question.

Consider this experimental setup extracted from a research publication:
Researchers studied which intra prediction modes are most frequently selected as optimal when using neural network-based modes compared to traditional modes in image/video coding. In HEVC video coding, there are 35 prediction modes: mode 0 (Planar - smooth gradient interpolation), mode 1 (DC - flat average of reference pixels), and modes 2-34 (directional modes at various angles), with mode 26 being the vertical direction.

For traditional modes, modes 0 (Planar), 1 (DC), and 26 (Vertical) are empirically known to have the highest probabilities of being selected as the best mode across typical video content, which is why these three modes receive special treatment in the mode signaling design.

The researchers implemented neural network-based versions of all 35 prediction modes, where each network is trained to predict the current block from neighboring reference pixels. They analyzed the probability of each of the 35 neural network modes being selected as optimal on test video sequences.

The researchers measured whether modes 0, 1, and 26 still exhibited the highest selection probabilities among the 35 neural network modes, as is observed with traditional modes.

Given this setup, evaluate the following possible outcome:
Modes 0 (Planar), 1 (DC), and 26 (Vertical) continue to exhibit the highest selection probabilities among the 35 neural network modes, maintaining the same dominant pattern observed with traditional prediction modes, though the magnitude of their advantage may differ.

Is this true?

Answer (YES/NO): YES